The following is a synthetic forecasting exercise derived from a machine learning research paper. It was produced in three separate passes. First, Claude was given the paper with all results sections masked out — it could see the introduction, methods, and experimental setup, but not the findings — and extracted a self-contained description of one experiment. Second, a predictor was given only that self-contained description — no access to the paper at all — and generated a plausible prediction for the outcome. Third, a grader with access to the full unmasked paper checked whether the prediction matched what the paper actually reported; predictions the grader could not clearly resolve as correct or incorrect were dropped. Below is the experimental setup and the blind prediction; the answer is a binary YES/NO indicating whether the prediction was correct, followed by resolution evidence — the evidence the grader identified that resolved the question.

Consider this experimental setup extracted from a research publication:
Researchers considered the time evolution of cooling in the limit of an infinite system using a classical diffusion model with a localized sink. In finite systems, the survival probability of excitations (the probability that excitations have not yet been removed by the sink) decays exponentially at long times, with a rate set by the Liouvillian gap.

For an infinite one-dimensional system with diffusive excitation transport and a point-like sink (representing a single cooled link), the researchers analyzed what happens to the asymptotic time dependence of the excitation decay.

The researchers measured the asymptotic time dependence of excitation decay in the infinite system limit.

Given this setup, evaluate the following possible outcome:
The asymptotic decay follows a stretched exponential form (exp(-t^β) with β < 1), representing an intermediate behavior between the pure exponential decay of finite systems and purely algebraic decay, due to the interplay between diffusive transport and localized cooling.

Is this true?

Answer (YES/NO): NO